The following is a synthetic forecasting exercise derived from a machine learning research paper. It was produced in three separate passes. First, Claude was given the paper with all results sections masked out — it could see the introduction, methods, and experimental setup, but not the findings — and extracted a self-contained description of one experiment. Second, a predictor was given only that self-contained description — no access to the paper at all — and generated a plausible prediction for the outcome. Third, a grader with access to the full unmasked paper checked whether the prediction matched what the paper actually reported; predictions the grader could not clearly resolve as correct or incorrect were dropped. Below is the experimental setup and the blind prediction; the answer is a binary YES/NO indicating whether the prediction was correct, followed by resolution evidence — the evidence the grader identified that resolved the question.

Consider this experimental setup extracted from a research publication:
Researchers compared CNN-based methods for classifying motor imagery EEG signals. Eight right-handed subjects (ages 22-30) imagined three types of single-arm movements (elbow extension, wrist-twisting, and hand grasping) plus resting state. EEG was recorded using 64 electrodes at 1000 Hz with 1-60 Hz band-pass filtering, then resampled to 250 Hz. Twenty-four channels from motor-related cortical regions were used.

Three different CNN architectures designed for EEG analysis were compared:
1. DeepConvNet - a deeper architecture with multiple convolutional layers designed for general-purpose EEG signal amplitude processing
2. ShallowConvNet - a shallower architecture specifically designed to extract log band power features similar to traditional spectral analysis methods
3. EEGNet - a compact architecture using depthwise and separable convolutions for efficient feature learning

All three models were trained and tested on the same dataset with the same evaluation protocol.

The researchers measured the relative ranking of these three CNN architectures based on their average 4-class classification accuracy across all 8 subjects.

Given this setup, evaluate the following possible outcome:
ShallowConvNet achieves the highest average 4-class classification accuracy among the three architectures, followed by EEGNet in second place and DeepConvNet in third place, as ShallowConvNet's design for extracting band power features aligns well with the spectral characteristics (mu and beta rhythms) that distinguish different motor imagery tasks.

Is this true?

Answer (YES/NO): YES